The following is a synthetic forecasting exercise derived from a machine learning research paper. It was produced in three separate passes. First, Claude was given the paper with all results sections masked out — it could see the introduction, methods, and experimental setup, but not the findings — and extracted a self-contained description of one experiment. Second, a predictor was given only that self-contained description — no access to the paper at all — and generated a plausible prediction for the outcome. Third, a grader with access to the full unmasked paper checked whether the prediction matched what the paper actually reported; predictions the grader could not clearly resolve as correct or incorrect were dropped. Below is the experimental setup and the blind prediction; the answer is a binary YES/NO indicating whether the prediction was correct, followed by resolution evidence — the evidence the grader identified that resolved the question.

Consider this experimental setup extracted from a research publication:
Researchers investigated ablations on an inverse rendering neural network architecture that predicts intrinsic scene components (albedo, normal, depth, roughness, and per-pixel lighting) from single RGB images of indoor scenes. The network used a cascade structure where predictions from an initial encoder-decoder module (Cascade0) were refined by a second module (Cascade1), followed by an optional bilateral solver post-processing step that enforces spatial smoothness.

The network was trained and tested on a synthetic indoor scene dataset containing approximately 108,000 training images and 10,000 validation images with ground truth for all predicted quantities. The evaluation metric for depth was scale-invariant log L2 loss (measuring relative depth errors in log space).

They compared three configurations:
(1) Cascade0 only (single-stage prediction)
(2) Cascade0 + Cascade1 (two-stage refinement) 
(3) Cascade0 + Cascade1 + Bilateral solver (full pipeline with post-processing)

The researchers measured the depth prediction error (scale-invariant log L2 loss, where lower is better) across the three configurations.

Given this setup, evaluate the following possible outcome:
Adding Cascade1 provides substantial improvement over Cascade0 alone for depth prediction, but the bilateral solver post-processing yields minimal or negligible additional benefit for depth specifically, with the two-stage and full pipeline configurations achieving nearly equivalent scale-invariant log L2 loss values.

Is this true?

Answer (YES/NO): YES